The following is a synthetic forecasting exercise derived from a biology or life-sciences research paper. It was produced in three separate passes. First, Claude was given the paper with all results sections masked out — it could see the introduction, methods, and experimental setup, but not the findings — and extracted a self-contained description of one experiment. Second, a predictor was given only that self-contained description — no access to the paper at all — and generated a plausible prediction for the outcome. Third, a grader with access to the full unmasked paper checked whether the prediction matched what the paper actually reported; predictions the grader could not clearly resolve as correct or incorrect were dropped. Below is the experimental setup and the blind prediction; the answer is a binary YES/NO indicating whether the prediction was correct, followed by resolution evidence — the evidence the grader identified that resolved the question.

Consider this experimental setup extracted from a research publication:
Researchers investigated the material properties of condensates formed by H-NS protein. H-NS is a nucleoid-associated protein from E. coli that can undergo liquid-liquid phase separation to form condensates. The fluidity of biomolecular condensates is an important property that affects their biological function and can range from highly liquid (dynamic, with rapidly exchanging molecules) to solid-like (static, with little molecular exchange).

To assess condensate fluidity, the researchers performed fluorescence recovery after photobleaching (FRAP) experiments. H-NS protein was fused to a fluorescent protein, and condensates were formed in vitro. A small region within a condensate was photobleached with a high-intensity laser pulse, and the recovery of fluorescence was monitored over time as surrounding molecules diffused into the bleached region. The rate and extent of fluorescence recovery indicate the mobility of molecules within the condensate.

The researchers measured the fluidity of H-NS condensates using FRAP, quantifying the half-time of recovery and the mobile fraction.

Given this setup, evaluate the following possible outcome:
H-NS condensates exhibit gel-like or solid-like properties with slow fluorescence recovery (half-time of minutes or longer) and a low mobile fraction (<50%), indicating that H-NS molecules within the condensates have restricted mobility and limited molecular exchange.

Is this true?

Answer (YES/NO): NO